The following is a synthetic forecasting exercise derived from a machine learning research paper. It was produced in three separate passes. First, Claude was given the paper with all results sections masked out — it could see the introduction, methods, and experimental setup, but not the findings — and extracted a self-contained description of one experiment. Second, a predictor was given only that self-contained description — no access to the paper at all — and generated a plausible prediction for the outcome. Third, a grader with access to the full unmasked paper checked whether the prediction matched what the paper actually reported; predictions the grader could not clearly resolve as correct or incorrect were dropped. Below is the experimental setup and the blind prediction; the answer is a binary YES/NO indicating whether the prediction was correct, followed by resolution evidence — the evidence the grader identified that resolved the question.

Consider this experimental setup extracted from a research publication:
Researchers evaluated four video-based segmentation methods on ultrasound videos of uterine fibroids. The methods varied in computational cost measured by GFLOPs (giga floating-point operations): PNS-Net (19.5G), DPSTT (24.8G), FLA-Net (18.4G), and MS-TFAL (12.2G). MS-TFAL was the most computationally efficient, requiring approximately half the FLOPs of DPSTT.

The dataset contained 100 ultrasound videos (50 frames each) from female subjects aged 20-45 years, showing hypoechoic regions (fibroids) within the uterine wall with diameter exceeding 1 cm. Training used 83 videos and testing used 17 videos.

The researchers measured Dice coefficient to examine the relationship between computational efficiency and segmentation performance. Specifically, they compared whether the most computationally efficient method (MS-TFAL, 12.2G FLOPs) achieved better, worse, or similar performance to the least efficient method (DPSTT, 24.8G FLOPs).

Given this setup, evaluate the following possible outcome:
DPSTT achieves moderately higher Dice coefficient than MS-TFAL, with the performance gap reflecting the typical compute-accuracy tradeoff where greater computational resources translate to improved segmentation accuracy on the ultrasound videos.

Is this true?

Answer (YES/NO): NO